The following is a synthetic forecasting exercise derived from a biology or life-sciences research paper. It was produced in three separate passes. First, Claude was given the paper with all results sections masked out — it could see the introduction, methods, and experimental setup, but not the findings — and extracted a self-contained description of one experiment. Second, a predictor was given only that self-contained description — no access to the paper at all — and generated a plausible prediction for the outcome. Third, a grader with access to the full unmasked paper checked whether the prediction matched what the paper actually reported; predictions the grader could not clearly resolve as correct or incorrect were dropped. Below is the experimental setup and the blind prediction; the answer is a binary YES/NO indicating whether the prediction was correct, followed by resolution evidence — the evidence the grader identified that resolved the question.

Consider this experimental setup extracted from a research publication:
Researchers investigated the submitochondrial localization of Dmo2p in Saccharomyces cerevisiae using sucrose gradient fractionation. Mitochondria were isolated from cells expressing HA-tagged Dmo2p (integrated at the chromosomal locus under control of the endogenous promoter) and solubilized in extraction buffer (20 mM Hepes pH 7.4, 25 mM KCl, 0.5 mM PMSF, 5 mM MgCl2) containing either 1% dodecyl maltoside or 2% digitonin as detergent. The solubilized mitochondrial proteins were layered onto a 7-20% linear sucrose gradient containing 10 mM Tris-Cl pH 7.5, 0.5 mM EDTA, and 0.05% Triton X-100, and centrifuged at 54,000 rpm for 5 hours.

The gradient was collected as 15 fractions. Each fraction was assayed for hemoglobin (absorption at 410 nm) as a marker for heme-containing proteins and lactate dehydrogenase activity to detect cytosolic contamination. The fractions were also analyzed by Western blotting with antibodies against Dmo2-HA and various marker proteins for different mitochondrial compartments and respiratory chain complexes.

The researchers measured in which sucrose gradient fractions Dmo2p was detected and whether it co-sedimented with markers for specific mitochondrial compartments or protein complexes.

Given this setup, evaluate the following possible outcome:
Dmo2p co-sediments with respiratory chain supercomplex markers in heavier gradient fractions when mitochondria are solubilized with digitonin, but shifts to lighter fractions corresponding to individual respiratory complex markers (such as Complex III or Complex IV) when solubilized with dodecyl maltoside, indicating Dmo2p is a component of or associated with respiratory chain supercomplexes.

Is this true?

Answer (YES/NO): NO